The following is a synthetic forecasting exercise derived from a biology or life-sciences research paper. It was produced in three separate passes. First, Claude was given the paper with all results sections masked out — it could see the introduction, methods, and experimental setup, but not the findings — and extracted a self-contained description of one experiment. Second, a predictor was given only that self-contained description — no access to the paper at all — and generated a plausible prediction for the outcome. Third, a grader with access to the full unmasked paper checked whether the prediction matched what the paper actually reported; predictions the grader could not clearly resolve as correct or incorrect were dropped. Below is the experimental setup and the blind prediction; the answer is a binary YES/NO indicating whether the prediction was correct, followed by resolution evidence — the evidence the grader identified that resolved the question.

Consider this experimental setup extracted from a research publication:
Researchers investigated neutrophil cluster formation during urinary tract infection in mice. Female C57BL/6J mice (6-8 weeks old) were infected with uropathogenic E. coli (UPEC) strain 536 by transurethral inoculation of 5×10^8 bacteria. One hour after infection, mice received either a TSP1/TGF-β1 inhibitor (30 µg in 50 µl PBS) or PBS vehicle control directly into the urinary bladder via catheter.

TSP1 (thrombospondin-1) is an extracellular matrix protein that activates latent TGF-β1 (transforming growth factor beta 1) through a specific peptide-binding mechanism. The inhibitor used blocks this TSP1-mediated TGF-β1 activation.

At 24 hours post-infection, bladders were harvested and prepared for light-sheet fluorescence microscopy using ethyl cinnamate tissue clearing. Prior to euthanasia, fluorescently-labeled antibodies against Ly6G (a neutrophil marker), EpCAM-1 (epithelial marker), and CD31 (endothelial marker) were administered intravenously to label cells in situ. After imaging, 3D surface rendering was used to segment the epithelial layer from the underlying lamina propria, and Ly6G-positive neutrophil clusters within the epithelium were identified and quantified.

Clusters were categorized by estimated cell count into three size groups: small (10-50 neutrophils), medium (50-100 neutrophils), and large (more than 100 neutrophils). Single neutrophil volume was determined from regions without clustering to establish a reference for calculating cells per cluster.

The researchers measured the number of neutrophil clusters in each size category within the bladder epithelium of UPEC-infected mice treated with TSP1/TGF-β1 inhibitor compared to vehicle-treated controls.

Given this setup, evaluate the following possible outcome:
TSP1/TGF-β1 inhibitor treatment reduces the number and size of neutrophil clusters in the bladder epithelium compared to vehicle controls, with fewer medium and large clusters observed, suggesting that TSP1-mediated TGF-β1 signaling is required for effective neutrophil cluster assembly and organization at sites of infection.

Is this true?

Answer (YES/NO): YES